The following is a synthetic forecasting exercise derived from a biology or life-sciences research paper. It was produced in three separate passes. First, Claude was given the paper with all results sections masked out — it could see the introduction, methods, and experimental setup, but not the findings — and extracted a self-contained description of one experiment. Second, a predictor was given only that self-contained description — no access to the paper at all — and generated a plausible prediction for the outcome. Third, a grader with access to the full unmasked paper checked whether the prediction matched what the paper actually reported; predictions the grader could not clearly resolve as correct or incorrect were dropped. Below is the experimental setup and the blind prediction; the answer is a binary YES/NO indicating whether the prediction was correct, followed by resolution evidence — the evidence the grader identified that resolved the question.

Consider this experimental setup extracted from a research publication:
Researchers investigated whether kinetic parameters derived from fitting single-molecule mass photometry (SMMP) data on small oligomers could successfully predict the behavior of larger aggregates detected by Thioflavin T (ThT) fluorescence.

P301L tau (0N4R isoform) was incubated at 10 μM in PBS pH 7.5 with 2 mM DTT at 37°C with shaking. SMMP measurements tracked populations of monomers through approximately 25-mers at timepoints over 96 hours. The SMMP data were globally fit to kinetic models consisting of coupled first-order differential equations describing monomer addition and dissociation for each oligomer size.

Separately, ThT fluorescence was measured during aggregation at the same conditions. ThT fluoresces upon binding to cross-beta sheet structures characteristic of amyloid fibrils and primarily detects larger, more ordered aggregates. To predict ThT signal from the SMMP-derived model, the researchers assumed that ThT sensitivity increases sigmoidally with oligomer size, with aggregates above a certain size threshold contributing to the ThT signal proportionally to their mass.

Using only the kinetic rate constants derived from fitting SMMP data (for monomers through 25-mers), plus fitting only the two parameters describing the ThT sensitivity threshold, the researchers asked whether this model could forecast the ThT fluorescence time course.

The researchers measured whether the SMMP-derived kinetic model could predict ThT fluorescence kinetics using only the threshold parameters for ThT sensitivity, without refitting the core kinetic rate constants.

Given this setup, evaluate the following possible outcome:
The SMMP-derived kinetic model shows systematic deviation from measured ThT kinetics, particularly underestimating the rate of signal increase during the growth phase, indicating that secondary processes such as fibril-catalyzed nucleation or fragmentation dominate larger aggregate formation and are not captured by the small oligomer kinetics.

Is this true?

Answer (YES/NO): NO